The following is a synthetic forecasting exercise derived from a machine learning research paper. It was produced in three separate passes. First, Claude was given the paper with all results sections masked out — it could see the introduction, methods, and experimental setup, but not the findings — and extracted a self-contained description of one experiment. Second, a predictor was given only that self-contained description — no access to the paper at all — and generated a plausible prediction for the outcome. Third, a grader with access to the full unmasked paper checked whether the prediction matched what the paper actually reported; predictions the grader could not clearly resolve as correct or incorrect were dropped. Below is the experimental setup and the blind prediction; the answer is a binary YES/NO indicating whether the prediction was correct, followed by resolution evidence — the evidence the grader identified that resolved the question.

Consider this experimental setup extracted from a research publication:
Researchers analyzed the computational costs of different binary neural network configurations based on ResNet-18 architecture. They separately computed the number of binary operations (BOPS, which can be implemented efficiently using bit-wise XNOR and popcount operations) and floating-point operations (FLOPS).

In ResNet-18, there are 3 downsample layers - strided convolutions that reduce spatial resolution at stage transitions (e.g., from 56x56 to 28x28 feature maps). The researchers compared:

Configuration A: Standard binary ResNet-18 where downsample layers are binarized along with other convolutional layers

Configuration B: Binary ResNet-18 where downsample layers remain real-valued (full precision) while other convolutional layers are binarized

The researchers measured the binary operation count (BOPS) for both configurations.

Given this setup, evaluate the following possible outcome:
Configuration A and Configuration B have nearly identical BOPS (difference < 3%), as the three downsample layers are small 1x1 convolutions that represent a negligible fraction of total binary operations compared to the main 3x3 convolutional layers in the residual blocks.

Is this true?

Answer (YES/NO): YES